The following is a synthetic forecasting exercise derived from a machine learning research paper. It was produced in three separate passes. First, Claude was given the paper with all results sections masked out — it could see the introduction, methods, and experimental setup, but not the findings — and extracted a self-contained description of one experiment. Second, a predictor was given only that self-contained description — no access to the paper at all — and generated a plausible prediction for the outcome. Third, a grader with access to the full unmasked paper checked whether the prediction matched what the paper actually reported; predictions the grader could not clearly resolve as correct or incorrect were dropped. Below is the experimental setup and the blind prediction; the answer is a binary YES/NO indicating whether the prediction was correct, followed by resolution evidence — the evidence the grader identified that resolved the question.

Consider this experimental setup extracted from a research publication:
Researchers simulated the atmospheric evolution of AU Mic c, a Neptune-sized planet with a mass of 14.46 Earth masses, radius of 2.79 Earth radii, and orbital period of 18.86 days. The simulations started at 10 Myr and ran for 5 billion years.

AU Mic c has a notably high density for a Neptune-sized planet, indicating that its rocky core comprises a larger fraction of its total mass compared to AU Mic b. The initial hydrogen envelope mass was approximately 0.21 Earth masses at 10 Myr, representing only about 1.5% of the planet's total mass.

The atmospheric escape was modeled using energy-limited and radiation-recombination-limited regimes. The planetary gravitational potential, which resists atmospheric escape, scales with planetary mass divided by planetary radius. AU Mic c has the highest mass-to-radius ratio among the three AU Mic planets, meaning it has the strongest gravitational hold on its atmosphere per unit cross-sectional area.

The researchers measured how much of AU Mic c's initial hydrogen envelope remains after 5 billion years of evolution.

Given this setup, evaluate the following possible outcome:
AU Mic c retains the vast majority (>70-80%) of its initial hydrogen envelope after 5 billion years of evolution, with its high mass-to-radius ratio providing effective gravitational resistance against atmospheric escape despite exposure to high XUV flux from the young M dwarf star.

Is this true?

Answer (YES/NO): YES